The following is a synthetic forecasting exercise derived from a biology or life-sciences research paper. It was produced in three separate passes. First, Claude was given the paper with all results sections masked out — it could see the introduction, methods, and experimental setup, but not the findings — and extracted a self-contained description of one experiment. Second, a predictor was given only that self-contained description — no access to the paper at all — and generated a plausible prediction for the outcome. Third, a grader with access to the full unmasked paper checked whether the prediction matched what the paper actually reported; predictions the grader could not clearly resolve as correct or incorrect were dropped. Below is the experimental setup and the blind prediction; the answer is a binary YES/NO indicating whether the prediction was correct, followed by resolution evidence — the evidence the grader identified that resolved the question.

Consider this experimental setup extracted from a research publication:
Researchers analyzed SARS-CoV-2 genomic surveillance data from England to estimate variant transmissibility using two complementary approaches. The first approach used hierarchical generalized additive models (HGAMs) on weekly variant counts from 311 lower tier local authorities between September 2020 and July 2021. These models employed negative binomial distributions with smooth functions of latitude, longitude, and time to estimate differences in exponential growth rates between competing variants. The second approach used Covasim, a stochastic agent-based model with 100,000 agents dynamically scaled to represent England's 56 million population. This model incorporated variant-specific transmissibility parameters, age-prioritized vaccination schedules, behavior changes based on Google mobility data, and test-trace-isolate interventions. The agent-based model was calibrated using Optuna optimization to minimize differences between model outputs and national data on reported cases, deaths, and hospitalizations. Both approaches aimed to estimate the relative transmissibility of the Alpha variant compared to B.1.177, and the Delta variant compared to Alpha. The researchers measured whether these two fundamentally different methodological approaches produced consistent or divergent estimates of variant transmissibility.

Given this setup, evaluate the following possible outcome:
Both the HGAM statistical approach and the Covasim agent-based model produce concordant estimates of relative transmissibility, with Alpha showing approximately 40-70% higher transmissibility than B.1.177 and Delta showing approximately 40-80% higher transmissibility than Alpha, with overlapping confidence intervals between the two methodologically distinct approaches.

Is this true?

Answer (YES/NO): NO